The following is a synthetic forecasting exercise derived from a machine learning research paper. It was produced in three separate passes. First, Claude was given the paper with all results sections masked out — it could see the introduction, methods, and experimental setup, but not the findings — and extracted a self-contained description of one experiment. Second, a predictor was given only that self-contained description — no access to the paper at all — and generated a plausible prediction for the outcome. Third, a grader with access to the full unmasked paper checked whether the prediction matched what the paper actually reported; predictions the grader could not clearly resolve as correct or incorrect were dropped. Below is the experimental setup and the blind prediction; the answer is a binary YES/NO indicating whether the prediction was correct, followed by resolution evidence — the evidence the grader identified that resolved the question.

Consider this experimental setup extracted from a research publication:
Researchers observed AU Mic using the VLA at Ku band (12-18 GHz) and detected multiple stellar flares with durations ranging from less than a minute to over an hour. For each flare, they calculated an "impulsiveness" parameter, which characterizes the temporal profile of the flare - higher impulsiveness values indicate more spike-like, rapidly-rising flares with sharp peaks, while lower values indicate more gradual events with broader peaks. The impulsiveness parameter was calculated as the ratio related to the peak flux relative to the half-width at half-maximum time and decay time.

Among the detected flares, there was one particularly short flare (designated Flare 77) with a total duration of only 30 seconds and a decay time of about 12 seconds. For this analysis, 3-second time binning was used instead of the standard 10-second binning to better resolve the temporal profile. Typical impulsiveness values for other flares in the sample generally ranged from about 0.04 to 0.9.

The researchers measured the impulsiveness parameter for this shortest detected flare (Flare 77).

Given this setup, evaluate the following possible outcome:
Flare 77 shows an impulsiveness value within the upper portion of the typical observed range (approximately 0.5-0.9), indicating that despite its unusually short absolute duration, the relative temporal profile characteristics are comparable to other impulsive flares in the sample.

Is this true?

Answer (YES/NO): NO